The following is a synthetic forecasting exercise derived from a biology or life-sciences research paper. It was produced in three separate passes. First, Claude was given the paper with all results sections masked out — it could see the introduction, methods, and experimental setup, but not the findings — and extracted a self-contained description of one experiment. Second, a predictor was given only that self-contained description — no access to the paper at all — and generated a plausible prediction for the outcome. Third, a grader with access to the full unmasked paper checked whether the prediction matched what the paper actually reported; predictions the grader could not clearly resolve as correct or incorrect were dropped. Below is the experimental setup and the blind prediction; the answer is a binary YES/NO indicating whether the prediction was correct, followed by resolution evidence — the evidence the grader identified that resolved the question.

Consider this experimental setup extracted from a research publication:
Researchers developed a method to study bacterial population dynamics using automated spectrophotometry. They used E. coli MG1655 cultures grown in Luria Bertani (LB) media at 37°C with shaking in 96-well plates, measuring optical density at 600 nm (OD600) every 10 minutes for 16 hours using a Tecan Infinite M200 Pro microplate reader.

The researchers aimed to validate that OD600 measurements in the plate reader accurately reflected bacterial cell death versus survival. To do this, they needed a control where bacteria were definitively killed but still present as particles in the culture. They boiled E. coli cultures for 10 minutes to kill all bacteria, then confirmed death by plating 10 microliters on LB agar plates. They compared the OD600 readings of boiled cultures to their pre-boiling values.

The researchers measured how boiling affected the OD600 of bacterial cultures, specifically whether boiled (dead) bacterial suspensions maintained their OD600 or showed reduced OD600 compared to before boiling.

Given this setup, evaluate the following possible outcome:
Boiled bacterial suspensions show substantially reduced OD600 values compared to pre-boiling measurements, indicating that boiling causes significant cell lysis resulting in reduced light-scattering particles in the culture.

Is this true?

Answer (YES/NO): NO